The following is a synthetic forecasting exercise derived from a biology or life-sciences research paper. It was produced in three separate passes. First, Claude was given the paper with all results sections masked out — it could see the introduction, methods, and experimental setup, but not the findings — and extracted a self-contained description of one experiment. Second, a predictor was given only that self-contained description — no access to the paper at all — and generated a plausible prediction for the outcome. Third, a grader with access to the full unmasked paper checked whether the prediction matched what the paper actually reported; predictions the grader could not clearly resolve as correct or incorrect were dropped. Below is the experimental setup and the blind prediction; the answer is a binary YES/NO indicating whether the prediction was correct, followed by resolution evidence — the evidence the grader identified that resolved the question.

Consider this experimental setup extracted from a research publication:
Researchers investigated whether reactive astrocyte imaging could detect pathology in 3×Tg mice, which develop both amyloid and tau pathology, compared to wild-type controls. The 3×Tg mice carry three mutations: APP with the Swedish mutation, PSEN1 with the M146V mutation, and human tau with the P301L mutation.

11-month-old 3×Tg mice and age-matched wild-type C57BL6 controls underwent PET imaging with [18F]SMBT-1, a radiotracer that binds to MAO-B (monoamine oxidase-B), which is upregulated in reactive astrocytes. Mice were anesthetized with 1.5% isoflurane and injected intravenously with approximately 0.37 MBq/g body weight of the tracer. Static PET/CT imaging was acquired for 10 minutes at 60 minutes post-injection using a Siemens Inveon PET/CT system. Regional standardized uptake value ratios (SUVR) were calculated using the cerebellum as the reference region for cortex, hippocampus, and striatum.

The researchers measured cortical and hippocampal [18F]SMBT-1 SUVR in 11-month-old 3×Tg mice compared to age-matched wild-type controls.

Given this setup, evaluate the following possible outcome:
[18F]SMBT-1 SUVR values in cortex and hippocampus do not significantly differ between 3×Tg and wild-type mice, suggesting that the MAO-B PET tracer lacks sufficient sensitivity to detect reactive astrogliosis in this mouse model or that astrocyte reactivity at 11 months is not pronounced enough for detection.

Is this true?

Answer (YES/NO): YES